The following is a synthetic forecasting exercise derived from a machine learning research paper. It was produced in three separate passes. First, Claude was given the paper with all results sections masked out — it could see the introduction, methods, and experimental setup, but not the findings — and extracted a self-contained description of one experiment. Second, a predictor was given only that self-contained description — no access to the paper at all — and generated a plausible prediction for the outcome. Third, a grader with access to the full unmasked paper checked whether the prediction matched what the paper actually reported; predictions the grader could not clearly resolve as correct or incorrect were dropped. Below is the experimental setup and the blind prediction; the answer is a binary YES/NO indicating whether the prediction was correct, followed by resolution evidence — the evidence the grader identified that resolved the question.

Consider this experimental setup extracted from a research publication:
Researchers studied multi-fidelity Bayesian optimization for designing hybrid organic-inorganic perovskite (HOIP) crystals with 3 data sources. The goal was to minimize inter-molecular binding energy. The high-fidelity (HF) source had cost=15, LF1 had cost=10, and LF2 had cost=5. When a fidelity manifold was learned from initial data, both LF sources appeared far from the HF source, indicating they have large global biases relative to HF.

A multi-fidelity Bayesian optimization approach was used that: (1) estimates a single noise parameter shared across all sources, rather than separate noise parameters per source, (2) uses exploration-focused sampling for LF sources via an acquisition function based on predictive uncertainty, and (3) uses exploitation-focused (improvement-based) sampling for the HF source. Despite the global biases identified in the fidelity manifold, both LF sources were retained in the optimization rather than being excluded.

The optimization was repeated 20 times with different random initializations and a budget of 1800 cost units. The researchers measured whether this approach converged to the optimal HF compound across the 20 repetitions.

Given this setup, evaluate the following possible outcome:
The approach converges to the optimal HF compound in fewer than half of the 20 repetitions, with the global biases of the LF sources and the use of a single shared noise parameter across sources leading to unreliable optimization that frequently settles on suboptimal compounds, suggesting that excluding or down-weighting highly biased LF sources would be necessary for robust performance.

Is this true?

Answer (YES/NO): YES